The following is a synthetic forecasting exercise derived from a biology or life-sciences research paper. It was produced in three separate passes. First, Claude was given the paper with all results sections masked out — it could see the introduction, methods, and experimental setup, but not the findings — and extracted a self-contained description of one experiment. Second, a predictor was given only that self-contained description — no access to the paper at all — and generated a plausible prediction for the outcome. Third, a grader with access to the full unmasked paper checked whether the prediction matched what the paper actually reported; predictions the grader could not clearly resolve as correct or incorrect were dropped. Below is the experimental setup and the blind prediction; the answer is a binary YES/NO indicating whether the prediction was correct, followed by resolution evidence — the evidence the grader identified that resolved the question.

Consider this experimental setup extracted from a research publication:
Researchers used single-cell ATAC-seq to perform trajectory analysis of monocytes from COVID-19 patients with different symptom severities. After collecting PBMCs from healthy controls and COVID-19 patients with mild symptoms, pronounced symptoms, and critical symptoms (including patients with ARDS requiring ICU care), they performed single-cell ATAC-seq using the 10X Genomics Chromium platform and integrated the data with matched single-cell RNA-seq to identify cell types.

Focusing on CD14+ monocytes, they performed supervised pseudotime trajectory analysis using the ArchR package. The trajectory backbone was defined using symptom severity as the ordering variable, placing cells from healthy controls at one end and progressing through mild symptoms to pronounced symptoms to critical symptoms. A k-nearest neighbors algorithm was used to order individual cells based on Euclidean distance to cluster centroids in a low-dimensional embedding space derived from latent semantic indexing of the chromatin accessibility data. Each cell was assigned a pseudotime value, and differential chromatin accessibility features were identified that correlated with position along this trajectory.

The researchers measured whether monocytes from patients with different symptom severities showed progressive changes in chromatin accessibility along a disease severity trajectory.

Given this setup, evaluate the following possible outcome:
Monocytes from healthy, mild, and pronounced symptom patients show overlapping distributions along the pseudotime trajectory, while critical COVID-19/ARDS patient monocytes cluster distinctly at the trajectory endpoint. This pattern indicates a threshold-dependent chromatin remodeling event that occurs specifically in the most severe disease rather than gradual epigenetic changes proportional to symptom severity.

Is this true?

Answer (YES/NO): NO